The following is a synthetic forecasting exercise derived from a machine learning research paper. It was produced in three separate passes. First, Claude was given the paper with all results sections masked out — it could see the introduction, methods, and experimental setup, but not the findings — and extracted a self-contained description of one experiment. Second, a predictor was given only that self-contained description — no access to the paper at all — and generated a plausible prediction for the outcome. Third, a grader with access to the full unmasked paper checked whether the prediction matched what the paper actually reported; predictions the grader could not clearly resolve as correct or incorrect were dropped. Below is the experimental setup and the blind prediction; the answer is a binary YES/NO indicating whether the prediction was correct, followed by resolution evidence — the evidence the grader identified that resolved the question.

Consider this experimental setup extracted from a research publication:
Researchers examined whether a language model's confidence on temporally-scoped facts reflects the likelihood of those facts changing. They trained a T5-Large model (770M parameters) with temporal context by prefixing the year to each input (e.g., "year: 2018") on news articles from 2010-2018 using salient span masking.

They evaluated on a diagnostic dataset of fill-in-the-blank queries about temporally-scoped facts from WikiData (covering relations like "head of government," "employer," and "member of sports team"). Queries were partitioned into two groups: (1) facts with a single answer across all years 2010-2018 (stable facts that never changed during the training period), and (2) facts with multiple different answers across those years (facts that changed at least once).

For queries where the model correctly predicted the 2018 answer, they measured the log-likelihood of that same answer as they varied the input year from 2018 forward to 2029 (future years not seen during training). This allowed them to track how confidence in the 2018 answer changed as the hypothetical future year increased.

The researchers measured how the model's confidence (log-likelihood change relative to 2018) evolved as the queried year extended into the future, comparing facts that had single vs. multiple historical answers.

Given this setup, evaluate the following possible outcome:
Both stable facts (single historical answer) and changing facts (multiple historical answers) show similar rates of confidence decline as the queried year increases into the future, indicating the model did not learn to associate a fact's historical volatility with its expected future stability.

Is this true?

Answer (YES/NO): NO